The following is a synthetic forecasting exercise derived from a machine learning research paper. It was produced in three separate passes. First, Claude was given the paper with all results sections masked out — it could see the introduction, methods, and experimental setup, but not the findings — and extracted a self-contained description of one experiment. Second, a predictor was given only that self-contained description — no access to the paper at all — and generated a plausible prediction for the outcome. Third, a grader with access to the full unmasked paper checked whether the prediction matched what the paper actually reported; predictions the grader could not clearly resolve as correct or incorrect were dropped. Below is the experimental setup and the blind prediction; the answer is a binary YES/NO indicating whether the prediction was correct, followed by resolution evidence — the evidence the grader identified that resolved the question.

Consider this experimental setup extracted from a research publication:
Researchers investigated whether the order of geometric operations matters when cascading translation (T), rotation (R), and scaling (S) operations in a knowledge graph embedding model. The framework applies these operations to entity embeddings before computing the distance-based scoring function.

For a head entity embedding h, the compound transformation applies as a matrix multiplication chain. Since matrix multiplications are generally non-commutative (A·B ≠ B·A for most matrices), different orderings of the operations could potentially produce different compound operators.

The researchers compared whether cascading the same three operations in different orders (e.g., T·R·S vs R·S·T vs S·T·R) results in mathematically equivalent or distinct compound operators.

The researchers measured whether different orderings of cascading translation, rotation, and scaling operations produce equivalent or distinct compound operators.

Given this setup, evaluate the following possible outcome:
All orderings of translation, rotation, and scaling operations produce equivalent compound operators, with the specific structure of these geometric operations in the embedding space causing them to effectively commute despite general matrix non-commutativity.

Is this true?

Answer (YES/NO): NO